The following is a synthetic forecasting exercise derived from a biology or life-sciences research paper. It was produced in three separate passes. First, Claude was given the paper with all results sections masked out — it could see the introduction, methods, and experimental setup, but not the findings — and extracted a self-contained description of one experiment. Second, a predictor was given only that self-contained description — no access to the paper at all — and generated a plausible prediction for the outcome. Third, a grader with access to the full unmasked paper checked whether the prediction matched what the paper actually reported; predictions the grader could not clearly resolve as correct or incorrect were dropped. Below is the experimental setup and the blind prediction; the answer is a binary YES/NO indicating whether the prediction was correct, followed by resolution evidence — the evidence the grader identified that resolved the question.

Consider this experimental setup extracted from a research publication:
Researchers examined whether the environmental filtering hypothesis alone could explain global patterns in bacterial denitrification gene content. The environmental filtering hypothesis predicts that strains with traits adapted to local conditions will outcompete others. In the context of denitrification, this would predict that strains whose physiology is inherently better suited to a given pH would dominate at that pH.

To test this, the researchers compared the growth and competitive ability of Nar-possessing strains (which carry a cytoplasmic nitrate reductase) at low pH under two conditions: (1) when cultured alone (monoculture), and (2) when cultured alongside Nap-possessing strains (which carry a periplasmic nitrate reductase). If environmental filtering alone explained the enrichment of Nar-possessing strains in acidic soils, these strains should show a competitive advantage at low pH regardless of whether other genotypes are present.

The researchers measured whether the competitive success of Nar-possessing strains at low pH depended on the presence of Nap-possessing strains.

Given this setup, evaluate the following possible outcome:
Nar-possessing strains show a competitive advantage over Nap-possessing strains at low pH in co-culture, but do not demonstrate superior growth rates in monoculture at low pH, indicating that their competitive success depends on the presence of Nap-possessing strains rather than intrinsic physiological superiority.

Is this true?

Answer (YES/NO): YES